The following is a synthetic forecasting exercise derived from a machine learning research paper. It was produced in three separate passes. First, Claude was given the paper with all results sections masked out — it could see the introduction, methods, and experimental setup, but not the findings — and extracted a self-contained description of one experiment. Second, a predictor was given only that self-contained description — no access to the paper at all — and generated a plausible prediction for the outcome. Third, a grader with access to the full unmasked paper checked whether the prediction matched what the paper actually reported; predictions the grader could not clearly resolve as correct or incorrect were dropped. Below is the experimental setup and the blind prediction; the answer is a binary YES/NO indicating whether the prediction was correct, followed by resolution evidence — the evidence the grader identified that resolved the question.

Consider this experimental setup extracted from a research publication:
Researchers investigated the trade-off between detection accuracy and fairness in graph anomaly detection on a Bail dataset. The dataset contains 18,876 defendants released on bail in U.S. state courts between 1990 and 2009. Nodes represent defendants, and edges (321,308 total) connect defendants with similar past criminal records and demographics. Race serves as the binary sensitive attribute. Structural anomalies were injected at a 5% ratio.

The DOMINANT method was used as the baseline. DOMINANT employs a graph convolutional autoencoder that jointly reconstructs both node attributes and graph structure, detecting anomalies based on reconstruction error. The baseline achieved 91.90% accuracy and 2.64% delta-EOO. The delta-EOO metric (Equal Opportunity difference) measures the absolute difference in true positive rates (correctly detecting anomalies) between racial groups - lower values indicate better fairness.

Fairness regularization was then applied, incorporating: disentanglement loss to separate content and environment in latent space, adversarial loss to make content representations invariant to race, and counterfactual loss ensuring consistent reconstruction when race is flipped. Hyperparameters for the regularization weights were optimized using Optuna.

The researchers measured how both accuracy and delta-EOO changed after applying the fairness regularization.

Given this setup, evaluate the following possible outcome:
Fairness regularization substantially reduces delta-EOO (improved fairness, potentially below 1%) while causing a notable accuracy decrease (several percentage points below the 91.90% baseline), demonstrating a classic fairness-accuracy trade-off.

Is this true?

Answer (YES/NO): NO